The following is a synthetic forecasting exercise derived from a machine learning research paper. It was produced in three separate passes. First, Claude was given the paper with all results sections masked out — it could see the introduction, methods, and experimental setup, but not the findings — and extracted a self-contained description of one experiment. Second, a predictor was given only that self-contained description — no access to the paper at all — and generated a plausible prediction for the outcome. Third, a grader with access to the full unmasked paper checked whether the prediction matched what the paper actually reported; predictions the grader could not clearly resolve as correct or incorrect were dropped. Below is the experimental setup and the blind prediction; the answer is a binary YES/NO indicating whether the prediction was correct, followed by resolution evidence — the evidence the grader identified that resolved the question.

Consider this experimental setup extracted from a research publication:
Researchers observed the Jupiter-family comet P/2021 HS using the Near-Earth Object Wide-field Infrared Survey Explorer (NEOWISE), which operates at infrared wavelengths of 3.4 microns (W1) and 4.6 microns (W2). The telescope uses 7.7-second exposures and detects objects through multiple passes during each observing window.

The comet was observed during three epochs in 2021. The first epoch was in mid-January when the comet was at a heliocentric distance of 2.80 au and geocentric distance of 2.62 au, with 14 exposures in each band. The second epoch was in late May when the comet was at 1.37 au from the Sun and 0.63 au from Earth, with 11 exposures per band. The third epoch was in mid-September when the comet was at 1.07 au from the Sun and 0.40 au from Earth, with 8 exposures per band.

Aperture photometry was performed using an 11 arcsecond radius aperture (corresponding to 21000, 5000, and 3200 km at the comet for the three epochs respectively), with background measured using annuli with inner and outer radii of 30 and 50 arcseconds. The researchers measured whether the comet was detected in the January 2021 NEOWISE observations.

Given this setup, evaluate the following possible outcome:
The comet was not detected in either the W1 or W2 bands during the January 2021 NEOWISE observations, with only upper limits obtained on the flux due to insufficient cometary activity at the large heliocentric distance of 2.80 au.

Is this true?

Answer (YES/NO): YES